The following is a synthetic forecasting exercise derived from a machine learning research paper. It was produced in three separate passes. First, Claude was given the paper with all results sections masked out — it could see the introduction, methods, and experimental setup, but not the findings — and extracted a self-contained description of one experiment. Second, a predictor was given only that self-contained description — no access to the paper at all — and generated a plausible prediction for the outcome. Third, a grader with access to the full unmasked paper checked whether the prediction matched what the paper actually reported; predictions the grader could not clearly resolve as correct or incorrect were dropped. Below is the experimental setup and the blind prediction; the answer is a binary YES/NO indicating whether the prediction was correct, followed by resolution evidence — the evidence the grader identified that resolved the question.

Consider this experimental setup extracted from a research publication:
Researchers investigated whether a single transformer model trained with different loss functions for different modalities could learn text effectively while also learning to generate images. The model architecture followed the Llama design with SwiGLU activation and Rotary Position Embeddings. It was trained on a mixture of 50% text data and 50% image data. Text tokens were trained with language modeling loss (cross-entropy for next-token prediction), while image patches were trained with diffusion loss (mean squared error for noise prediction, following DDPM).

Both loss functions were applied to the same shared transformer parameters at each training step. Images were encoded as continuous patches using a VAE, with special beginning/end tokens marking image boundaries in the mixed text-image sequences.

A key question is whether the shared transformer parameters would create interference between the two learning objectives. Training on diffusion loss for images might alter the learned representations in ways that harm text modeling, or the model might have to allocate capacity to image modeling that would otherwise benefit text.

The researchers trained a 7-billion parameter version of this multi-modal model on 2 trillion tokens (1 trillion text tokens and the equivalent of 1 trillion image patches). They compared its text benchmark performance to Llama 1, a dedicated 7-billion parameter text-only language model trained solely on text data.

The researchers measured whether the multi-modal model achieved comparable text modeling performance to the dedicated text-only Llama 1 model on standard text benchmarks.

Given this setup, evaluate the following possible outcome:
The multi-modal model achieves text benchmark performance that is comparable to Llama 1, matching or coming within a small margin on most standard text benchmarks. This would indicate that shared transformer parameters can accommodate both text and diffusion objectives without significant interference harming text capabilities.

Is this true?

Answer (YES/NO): YES